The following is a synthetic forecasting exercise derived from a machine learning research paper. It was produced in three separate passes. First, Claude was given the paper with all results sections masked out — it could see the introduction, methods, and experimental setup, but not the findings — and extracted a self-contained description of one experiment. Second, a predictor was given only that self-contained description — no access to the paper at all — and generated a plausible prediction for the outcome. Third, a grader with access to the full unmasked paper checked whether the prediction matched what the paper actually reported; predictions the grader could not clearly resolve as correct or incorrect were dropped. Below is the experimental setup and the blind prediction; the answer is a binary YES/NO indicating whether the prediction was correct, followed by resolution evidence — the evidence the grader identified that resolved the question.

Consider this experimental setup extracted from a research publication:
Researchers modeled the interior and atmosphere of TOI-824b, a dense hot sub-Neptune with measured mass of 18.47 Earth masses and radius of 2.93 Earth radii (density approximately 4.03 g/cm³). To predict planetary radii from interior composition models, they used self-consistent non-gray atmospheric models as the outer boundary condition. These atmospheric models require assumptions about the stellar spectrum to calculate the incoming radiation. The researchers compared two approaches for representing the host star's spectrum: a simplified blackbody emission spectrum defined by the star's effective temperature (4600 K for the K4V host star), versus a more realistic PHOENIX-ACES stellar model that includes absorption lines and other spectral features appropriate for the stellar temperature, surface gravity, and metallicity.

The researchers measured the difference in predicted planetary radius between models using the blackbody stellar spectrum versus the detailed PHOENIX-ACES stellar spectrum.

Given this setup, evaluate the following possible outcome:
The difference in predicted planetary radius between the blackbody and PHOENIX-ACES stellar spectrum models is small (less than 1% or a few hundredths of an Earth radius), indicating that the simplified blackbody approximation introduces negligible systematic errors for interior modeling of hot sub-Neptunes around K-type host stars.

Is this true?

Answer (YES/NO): YES